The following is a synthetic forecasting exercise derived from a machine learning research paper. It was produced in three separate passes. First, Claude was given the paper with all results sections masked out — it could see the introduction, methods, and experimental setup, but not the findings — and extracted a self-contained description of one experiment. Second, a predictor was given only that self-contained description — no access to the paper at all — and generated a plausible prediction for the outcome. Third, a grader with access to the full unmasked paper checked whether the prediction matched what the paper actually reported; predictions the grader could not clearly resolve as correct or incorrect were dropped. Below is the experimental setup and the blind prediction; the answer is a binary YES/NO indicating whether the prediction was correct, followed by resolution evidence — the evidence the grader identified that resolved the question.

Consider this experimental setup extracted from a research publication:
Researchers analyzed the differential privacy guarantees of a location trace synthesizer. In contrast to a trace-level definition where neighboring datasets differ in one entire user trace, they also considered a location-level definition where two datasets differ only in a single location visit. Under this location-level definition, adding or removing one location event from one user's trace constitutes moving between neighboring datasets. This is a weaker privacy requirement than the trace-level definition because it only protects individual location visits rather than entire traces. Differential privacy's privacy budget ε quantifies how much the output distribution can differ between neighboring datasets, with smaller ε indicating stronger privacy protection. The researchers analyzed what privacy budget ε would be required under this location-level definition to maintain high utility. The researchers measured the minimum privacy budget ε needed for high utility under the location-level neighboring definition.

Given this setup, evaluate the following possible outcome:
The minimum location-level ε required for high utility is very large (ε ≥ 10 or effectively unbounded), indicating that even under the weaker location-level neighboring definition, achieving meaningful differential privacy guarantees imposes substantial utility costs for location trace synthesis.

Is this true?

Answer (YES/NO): YES